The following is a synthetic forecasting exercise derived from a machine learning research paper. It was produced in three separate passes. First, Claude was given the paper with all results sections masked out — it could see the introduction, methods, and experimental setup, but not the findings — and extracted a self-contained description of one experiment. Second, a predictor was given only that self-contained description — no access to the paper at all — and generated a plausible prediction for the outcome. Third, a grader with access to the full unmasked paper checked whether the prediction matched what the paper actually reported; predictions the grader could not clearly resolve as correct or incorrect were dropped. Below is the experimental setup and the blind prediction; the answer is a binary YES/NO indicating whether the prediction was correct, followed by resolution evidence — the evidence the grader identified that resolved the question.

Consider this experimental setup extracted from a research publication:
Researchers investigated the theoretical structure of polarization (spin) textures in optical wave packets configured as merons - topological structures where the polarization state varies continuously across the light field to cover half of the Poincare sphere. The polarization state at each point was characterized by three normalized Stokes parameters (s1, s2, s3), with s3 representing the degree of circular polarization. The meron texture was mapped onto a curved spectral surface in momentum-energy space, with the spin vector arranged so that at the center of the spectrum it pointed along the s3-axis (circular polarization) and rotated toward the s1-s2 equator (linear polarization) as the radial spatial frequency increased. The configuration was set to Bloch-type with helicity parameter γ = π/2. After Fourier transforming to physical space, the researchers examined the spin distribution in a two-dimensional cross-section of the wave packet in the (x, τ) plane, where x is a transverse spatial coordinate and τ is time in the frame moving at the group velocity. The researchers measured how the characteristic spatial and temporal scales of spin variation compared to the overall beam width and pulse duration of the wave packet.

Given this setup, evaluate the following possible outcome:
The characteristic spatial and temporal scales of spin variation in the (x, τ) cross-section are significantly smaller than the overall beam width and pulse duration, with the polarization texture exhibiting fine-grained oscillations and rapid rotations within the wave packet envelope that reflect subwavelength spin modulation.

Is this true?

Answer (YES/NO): YES